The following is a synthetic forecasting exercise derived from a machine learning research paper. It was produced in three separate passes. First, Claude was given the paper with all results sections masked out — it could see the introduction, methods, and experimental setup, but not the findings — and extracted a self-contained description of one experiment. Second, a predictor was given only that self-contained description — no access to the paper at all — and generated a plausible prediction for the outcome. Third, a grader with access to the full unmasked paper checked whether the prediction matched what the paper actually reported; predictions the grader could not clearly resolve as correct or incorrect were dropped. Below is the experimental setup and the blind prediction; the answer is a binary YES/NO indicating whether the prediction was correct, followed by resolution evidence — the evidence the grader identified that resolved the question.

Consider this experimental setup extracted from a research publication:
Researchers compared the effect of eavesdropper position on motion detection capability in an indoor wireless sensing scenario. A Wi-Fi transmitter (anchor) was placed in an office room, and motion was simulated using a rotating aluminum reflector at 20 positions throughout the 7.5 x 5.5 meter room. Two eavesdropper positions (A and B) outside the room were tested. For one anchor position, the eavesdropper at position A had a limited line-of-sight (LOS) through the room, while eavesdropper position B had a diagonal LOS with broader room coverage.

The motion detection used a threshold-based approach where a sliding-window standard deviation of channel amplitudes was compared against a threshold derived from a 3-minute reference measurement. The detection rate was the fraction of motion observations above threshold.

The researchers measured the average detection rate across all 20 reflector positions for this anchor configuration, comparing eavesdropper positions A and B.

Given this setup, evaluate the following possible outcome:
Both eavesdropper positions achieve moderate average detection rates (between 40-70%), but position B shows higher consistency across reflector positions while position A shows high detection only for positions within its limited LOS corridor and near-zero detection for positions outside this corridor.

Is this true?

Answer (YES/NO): NO